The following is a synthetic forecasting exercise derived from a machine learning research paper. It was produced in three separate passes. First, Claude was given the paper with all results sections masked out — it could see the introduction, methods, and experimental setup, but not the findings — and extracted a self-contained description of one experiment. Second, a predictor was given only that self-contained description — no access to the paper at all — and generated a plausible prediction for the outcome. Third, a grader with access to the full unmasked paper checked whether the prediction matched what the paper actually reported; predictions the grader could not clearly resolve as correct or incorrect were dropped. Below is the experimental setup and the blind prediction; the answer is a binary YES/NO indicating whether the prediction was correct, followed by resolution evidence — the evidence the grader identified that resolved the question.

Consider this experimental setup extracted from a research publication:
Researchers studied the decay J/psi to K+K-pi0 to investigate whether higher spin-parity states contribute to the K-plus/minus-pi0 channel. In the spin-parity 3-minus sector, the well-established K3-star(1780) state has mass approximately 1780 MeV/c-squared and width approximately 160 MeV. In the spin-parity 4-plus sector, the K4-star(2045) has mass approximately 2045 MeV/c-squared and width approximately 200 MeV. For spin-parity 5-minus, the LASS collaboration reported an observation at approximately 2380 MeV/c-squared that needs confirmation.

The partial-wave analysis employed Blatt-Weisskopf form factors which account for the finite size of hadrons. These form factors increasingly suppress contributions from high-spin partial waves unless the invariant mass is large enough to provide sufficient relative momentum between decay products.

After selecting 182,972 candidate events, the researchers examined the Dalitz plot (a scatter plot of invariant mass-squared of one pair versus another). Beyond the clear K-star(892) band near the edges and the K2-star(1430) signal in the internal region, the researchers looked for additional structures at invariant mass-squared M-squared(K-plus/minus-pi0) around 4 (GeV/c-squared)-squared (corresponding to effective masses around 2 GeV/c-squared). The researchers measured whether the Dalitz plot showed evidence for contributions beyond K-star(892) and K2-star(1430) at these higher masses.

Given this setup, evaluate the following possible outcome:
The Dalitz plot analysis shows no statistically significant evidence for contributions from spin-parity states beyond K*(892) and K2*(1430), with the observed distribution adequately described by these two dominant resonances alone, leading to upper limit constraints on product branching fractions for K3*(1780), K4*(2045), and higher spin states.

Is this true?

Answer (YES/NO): NO